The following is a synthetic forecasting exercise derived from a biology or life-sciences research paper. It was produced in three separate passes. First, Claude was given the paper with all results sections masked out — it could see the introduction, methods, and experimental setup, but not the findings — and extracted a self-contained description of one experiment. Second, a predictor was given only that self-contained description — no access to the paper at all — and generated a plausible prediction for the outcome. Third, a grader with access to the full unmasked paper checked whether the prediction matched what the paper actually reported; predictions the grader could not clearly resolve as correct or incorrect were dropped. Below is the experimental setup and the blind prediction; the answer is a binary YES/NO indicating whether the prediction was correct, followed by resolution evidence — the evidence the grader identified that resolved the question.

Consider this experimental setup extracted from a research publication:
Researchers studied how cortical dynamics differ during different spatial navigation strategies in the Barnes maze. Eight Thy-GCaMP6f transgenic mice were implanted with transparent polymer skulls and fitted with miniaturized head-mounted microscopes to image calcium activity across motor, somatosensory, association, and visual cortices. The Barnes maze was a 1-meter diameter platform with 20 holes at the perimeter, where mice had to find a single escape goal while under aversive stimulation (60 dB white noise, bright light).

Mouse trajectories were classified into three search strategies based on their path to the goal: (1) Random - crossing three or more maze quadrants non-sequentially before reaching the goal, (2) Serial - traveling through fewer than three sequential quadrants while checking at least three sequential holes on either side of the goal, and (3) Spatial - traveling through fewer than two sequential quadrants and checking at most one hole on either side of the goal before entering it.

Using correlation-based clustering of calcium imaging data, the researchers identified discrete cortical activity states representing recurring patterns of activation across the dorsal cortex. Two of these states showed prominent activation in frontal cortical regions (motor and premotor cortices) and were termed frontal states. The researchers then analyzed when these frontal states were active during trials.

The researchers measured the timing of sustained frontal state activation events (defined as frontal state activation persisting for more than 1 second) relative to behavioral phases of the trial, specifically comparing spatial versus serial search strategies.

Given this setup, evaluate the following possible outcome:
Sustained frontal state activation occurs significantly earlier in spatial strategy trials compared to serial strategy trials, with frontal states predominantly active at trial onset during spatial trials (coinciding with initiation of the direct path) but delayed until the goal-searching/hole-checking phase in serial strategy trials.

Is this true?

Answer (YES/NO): NO